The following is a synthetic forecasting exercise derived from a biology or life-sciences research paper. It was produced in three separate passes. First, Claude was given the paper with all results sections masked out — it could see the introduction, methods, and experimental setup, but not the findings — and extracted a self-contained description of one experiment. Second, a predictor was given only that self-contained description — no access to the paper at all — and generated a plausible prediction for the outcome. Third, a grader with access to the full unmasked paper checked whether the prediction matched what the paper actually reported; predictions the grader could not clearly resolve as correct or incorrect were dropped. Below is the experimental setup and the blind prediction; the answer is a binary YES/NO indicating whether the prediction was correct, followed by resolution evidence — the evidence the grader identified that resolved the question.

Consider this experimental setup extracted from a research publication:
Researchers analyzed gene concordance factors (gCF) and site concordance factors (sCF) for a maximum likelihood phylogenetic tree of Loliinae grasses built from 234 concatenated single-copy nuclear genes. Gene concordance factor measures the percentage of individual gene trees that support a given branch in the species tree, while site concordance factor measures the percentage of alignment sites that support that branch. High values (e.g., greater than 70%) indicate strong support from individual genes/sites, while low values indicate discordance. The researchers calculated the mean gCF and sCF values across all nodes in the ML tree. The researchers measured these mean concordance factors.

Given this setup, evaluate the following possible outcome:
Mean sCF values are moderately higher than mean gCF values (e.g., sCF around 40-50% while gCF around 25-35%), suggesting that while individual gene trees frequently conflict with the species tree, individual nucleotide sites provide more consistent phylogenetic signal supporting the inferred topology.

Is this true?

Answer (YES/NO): NO